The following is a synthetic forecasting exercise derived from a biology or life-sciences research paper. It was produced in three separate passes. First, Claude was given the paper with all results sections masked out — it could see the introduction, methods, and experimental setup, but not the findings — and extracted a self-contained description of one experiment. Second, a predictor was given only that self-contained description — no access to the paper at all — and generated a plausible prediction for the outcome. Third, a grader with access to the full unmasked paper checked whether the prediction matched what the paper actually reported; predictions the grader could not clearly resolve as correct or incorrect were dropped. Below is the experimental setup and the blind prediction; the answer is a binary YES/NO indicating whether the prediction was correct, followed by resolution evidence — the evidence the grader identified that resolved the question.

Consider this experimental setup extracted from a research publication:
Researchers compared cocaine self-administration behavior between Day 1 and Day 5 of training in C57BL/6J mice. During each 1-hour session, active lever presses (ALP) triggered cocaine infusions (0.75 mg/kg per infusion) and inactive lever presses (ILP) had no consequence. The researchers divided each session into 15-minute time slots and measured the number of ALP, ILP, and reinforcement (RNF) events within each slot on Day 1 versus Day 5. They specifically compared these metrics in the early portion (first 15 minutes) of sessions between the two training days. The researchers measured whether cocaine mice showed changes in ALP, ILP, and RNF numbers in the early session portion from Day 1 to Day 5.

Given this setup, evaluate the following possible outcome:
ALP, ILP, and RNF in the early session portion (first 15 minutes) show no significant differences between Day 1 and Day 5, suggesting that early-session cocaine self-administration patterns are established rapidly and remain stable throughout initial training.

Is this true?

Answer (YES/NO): NO